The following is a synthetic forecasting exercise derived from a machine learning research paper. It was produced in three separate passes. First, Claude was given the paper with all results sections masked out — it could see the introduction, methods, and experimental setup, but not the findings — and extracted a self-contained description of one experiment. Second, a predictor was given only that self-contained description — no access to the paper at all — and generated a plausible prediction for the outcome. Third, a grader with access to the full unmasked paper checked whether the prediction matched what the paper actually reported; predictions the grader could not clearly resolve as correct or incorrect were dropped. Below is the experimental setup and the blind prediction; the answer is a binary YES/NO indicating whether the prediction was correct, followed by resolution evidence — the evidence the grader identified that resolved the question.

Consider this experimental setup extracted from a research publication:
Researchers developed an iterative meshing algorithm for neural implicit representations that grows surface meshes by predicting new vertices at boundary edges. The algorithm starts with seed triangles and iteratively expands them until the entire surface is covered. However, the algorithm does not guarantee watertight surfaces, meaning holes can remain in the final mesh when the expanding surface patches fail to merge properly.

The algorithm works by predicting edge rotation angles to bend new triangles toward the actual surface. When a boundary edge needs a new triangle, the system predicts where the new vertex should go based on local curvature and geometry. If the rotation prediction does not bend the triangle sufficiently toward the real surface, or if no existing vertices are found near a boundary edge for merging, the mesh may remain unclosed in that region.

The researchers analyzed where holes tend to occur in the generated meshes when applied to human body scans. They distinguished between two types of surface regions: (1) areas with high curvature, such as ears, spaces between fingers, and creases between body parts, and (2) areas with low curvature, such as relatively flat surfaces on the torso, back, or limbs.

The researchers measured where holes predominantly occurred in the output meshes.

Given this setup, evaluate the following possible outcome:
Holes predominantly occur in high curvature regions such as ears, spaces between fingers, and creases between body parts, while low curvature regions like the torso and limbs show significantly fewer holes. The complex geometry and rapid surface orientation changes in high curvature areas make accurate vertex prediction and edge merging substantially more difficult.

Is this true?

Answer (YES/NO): YES